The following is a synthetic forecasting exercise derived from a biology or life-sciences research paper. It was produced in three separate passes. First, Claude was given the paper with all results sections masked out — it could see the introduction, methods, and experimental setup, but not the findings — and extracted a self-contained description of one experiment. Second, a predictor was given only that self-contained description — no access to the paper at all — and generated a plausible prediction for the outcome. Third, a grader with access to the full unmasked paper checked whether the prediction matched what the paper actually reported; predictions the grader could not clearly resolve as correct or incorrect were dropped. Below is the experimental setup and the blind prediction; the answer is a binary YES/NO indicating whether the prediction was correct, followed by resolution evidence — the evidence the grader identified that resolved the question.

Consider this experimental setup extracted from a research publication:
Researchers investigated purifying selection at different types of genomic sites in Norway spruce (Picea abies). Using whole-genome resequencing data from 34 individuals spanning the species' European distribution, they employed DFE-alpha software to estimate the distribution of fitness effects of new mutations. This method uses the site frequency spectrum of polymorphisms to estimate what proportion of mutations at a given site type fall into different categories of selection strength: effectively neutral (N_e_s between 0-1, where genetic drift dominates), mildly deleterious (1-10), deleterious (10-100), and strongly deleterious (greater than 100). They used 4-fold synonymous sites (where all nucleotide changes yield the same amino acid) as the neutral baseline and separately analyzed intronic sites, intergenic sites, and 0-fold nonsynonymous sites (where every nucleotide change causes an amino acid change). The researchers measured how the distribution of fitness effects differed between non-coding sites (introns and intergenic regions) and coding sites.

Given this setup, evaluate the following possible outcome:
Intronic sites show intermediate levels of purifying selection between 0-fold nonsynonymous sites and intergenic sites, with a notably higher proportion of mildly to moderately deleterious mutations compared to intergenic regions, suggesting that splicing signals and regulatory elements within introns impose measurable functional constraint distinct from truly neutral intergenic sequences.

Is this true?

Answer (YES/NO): NO